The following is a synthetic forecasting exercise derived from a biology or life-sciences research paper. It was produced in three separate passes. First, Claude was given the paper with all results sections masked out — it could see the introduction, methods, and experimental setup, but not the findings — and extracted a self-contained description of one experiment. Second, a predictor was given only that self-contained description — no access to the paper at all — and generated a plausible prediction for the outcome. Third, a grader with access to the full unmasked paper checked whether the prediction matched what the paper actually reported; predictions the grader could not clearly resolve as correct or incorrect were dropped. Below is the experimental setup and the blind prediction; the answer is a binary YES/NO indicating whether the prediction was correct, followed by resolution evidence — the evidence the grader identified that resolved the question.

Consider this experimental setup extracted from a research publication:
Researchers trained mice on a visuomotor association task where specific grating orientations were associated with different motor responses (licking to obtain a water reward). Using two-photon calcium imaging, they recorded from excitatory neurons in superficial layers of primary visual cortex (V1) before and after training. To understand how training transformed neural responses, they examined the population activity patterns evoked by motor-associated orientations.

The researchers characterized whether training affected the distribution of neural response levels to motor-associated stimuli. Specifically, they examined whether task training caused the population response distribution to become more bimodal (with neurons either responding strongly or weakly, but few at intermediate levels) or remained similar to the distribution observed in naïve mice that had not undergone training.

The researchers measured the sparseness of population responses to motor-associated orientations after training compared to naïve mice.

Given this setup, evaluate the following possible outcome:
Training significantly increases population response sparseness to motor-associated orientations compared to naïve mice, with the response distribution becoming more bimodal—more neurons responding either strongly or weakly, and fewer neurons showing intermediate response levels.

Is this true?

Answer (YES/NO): YES